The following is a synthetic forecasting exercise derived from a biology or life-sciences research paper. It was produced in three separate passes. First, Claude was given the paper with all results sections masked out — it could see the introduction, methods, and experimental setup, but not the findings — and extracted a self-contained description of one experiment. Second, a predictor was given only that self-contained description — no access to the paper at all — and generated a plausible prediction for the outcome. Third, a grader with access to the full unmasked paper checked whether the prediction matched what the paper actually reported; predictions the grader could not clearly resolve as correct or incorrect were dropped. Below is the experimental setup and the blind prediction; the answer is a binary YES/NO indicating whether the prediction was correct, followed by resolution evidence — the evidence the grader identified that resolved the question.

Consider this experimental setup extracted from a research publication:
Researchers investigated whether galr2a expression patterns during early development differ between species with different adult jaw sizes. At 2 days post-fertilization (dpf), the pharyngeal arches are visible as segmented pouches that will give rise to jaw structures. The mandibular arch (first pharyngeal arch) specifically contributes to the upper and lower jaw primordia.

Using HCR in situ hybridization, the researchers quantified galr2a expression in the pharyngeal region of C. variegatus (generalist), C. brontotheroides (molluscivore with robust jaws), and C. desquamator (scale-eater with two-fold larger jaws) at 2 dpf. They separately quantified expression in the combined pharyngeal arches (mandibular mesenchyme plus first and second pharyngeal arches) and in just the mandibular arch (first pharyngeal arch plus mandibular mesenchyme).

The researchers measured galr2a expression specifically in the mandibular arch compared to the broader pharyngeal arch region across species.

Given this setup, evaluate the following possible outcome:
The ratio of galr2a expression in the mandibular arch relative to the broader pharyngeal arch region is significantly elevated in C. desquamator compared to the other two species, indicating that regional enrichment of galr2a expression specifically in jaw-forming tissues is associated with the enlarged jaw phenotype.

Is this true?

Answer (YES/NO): NO